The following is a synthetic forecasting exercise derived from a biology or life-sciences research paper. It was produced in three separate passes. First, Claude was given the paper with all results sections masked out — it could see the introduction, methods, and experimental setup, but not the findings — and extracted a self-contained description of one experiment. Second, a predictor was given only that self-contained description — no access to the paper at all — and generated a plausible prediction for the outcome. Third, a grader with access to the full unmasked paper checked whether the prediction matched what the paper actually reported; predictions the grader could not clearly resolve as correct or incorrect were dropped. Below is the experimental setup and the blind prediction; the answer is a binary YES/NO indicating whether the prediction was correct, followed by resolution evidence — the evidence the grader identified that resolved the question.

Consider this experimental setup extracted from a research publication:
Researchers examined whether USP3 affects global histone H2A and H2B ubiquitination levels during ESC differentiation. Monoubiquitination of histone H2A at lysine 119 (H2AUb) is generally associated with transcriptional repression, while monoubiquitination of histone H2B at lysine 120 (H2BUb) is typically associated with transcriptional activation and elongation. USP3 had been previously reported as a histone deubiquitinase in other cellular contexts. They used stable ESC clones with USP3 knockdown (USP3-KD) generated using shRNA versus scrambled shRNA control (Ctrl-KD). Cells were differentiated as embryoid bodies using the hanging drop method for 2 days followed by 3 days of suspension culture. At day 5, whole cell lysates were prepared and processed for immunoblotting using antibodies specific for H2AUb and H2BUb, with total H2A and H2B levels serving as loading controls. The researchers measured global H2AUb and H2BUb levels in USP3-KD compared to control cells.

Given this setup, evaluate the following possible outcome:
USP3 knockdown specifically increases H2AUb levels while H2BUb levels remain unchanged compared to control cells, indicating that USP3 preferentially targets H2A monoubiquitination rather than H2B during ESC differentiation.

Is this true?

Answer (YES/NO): NO